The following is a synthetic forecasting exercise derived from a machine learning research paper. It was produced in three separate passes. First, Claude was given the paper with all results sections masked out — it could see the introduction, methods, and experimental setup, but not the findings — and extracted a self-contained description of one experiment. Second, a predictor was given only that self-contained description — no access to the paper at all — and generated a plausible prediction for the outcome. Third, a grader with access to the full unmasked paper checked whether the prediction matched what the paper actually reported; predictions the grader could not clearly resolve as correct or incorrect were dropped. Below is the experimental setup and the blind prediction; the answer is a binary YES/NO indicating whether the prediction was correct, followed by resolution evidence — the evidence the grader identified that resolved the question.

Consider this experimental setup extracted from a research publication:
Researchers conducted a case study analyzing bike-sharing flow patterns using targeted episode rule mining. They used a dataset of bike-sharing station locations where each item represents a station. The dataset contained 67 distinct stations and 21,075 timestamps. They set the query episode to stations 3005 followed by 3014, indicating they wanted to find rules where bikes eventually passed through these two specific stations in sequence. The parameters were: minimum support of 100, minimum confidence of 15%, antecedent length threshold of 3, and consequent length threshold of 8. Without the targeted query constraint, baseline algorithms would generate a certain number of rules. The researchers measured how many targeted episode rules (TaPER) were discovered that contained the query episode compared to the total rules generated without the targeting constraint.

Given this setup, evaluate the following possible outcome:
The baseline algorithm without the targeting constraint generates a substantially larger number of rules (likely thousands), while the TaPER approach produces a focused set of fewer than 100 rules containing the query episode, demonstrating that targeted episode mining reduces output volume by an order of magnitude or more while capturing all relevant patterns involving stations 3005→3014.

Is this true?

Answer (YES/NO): NO